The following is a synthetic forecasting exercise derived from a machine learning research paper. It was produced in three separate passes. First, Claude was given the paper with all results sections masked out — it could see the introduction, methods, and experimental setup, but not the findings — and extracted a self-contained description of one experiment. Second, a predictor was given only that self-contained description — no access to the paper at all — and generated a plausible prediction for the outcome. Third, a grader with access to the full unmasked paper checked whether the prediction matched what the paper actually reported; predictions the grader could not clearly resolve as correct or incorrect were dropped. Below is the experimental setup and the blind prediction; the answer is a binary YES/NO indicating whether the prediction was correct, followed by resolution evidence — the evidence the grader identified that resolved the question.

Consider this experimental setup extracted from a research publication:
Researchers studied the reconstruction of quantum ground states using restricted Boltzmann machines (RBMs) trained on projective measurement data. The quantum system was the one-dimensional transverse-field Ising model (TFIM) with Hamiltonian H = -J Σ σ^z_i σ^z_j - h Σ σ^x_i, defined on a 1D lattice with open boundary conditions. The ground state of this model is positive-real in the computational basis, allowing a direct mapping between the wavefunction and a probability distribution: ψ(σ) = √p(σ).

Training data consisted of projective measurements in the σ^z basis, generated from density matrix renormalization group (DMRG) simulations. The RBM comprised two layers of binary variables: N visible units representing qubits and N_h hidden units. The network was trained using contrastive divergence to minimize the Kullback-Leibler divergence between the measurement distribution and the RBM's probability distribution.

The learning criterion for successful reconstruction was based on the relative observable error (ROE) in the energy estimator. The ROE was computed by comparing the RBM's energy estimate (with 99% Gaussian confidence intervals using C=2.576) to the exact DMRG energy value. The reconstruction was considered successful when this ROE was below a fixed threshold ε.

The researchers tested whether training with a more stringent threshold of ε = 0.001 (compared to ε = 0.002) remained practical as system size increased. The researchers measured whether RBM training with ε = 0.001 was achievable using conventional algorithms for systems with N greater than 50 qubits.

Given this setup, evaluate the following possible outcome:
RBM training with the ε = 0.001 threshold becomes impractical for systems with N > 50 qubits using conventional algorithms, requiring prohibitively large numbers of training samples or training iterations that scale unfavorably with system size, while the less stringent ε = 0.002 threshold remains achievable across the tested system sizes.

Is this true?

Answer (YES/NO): NO